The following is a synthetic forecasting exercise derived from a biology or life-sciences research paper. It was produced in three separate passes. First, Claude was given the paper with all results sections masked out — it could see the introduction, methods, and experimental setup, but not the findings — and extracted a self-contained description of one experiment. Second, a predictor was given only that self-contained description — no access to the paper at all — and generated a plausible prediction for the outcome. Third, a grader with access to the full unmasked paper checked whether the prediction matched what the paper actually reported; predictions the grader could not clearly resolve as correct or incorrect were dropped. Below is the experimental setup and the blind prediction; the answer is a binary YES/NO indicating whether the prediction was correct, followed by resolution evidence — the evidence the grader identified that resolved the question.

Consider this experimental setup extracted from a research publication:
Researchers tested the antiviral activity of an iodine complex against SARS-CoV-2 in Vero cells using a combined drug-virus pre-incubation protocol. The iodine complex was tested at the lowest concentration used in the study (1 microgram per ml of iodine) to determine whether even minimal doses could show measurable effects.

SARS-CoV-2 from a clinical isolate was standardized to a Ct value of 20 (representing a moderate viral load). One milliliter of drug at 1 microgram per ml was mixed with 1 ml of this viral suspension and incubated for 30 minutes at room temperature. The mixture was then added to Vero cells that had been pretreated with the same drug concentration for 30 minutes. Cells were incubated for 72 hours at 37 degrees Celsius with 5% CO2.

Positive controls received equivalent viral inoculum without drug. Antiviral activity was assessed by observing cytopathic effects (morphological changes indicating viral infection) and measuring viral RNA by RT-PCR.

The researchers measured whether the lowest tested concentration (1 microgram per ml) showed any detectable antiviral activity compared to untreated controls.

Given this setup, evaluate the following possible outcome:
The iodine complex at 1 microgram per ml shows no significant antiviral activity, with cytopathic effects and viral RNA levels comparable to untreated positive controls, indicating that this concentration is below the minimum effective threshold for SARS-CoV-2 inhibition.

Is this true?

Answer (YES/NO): NO